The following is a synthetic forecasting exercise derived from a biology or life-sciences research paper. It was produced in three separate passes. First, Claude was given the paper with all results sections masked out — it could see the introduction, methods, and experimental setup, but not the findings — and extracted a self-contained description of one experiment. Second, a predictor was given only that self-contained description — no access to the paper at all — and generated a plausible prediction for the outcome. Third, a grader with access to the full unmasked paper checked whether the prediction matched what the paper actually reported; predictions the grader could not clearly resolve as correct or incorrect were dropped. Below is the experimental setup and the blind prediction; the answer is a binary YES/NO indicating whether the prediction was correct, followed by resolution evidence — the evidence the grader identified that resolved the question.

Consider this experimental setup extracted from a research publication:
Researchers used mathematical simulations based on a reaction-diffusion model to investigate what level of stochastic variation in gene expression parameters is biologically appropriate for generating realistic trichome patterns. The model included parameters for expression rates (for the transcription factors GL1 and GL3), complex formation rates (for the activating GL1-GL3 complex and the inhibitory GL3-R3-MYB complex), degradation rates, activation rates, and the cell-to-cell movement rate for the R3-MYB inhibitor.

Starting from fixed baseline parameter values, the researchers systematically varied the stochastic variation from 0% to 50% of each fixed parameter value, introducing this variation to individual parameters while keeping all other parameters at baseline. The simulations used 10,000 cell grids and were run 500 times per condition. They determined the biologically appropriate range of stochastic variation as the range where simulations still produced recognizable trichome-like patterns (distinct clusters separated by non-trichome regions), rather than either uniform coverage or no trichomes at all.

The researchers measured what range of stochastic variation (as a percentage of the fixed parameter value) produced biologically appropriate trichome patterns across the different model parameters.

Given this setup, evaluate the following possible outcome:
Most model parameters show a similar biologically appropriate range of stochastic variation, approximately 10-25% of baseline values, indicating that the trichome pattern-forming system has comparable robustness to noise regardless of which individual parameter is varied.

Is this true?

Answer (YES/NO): NO